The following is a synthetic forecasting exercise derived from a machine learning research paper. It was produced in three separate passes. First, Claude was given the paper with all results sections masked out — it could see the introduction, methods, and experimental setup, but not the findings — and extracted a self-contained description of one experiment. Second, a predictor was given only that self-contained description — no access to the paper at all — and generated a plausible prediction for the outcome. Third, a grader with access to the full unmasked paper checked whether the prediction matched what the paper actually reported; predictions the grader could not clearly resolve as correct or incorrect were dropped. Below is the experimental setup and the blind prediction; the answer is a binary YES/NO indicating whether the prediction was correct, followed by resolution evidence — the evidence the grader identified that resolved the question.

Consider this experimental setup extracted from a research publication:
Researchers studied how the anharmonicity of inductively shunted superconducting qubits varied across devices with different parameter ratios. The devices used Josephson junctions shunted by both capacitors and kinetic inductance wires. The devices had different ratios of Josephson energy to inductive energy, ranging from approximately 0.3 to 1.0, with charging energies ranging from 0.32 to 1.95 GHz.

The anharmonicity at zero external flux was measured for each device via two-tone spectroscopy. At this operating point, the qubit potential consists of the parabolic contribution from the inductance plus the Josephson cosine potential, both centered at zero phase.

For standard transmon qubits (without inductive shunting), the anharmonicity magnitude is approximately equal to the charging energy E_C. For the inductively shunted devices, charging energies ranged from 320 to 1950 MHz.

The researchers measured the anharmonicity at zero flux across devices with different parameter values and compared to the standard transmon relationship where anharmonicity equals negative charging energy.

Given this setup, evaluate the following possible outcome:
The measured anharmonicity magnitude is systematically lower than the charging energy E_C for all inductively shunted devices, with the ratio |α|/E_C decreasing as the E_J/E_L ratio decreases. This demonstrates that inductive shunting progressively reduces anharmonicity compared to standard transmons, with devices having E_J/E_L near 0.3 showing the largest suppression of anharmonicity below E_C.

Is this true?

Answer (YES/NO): YES